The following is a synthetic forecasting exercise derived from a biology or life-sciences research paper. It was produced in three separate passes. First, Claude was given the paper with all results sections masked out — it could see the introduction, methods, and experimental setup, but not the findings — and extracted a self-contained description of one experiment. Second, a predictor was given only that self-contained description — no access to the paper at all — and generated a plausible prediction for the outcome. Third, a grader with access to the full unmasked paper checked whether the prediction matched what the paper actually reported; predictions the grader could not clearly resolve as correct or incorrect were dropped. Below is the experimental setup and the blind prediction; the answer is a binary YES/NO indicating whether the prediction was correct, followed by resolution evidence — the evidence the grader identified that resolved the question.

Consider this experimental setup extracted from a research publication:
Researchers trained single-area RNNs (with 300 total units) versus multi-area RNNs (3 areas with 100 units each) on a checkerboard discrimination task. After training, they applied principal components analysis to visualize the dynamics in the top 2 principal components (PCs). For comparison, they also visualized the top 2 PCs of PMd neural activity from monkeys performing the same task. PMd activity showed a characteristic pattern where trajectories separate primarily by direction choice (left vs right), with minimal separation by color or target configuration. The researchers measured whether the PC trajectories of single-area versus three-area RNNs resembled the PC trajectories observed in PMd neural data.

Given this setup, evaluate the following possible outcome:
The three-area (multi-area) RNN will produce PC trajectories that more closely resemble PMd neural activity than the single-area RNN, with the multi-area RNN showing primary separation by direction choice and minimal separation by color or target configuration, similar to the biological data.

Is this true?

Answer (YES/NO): YES